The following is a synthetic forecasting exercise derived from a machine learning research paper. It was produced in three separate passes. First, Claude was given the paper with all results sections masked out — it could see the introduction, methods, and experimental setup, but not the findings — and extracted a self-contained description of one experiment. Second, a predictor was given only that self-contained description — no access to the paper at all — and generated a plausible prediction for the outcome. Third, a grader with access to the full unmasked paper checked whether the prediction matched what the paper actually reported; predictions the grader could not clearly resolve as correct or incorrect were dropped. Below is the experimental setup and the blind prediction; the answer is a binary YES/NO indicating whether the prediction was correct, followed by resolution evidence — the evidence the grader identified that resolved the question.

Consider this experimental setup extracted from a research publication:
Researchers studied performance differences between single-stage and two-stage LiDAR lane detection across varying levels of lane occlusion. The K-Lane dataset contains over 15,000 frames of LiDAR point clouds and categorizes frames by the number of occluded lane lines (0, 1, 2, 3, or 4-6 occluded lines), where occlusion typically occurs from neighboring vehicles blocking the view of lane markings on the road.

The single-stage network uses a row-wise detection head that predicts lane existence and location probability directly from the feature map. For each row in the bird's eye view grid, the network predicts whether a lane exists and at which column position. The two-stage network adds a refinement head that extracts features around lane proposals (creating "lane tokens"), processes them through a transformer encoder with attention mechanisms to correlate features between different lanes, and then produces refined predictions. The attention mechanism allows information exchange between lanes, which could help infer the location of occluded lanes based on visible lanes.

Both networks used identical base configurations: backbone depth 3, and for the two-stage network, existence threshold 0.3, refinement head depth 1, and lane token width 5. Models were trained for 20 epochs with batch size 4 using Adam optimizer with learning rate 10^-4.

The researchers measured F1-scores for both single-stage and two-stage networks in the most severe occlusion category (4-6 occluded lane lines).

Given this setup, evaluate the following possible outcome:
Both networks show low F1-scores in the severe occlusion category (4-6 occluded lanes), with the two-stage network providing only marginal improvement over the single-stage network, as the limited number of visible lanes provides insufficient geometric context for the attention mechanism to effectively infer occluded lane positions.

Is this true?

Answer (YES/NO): NO